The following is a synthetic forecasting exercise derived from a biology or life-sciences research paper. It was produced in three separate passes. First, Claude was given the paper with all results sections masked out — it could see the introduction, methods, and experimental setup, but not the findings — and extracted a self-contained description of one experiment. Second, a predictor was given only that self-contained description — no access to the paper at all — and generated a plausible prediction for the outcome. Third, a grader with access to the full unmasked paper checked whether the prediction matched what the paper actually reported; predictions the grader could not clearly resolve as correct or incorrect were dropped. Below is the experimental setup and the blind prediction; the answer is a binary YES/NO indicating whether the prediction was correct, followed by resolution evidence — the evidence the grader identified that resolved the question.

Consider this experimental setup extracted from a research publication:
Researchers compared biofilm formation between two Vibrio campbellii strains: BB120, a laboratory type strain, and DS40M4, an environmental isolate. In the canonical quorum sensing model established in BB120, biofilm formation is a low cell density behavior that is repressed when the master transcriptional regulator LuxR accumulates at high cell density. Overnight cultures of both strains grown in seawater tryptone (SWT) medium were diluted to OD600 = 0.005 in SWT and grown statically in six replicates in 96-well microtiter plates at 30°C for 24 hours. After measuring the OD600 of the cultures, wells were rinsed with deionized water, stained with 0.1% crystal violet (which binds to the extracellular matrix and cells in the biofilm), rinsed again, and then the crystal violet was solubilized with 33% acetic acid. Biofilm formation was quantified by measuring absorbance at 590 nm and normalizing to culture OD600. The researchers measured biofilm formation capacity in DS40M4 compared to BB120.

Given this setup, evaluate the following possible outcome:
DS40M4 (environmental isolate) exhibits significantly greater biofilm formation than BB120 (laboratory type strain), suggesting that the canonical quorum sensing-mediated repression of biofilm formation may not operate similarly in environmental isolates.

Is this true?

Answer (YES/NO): NO